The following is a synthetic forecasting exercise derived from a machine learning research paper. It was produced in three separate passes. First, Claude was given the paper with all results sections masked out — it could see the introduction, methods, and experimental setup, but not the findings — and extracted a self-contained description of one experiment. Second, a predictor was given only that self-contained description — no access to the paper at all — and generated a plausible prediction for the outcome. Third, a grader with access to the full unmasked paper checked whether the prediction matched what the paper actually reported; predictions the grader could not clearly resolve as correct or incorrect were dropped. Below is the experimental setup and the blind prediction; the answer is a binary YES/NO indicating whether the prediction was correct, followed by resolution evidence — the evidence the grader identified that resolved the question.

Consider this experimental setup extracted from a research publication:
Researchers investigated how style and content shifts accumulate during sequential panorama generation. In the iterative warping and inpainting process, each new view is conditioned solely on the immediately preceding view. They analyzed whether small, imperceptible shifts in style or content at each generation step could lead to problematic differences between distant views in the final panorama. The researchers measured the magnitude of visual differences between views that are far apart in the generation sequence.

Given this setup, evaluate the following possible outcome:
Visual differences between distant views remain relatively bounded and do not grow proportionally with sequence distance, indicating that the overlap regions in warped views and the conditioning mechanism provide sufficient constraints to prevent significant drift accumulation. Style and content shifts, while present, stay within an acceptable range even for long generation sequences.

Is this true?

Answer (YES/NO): NO